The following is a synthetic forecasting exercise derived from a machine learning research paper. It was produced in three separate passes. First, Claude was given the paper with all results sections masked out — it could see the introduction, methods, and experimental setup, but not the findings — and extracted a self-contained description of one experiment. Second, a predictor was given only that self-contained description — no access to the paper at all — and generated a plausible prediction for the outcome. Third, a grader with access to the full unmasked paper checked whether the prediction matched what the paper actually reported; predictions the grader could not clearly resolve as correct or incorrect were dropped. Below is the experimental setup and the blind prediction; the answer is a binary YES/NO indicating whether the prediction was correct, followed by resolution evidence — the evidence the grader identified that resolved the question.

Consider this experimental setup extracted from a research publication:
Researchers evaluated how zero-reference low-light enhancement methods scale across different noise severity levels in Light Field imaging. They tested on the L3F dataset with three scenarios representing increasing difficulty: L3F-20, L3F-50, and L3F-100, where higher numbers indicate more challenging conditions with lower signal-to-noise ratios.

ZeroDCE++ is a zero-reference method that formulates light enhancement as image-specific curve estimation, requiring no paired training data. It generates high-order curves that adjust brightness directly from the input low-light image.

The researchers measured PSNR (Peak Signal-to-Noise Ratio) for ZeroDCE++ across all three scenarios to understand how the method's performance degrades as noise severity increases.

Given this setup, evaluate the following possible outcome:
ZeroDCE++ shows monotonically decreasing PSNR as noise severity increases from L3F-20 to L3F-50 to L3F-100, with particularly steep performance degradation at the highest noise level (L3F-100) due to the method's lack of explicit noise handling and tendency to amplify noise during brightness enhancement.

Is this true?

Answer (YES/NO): NO